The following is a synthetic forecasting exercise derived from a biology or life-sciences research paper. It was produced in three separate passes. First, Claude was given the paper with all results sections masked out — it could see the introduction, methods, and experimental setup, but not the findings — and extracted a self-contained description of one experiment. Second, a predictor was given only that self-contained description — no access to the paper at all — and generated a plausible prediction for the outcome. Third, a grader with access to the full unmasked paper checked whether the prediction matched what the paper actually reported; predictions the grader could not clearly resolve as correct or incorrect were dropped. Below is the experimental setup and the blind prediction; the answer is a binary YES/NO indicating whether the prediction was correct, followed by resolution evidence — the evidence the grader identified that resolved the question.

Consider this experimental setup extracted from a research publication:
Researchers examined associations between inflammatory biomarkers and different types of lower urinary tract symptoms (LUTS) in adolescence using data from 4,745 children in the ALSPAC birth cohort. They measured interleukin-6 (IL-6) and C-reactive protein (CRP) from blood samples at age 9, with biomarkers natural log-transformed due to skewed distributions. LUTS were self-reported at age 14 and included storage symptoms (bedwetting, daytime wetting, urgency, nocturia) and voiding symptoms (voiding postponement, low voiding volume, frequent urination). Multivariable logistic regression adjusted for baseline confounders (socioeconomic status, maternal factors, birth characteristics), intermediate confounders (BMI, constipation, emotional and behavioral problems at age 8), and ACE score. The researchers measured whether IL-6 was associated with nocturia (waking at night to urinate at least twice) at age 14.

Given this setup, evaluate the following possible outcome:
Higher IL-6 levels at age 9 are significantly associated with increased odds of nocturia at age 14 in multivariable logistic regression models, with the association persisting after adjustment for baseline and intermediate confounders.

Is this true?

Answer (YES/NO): YES